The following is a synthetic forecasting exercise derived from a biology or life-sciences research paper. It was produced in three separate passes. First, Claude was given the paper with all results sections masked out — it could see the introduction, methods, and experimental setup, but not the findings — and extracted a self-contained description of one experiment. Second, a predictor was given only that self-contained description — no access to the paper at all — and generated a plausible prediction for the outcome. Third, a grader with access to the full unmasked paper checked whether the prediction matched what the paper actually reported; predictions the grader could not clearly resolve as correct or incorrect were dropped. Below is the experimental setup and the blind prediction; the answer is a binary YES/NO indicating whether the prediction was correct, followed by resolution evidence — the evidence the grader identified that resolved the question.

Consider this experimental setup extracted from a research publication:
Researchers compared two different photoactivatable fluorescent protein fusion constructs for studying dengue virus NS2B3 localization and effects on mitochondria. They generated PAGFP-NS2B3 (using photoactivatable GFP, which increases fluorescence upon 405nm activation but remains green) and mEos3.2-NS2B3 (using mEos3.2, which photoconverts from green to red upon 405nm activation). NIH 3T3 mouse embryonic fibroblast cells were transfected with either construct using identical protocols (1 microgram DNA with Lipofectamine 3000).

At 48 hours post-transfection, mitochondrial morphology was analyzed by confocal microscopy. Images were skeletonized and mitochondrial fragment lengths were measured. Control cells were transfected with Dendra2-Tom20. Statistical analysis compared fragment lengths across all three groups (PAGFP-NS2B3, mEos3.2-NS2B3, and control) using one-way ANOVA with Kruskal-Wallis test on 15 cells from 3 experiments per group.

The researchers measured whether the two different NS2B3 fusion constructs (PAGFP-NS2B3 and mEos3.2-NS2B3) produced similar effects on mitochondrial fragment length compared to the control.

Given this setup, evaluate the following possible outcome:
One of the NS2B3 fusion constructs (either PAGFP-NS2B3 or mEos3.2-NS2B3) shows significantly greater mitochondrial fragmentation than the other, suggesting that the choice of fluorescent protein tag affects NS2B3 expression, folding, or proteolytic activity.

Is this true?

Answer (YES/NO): NO